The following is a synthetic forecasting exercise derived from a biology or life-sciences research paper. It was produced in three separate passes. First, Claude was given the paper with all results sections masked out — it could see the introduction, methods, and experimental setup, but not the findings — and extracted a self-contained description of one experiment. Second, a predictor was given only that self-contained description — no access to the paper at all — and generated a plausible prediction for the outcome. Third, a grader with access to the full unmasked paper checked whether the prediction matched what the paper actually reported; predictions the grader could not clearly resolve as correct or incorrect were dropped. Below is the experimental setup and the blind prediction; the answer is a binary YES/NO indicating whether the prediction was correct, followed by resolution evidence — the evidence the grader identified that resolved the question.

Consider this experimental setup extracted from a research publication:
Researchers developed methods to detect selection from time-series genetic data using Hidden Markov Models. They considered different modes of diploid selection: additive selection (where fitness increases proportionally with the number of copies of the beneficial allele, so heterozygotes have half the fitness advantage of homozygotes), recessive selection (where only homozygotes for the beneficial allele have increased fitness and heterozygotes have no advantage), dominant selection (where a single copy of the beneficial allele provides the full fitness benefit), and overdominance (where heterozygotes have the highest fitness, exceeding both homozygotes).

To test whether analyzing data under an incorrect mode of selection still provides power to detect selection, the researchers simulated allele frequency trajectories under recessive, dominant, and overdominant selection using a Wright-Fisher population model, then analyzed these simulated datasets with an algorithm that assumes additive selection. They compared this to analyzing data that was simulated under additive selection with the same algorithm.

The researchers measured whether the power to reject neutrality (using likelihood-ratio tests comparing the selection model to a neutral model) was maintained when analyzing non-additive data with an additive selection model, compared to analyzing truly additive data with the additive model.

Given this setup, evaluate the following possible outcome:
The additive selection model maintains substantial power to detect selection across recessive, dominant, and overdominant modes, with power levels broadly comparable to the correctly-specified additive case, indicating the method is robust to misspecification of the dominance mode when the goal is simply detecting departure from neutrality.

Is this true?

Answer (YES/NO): YES